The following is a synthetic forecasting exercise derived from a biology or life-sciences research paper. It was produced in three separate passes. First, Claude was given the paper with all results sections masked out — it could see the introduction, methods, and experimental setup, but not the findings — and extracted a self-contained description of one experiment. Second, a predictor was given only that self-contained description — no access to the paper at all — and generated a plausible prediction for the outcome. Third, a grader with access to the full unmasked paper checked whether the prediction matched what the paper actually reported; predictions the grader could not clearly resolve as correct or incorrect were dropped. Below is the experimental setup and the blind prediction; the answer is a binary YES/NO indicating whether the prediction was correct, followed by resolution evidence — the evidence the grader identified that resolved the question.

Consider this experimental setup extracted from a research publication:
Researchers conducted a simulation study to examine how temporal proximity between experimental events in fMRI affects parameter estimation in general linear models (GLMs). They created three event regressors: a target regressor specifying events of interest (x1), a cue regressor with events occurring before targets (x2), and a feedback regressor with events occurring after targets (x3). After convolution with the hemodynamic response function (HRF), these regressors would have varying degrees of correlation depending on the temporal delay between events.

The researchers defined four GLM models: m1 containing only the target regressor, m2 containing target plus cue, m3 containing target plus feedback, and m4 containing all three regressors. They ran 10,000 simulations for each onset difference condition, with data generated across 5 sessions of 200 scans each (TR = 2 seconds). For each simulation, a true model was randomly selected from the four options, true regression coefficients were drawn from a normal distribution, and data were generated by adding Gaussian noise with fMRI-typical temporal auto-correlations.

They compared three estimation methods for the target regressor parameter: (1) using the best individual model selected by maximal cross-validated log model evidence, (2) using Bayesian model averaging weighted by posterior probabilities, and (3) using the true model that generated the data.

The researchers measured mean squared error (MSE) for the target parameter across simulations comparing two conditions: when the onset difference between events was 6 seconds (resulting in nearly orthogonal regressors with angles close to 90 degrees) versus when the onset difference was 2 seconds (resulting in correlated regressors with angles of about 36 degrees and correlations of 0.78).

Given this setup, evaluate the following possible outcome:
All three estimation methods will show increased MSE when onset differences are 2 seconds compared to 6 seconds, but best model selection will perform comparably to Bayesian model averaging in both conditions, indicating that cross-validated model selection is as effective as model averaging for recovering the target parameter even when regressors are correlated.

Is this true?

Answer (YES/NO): NO